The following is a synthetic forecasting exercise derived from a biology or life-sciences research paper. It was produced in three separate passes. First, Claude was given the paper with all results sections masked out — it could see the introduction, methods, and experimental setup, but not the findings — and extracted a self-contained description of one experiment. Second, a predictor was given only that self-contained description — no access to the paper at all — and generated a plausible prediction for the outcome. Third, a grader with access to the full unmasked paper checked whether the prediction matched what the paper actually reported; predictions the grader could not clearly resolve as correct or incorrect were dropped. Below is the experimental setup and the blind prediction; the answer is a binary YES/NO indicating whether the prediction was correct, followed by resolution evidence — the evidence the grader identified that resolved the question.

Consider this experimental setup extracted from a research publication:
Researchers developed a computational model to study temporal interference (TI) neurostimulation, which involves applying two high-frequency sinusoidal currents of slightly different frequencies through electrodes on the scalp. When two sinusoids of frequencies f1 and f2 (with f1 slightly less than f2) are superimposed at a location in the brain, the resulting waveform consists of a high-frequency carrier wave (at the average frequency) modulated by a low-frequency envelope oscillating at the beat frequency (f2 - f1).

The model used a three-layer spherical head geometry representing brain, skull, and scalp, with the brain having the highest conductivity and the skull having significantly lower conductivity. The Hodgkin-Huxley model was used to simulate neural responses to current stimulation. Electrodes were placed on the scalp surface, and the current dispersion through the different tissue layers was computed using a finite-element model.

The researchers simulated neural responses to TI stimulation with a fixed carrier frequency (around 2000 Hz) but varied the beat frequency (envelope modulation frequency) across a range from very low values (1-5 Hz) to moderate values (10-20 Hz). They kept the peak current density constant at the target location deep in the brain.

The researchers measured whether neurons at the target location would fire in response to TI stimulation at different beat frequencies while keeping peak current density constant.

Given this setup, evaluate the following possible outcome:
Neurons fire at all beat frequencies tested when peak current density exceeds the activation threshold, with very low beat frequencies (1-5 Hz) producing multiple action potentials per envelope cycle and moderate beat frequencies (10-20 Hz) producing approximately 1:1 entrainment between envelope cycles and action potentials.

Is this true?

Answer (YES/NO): NO